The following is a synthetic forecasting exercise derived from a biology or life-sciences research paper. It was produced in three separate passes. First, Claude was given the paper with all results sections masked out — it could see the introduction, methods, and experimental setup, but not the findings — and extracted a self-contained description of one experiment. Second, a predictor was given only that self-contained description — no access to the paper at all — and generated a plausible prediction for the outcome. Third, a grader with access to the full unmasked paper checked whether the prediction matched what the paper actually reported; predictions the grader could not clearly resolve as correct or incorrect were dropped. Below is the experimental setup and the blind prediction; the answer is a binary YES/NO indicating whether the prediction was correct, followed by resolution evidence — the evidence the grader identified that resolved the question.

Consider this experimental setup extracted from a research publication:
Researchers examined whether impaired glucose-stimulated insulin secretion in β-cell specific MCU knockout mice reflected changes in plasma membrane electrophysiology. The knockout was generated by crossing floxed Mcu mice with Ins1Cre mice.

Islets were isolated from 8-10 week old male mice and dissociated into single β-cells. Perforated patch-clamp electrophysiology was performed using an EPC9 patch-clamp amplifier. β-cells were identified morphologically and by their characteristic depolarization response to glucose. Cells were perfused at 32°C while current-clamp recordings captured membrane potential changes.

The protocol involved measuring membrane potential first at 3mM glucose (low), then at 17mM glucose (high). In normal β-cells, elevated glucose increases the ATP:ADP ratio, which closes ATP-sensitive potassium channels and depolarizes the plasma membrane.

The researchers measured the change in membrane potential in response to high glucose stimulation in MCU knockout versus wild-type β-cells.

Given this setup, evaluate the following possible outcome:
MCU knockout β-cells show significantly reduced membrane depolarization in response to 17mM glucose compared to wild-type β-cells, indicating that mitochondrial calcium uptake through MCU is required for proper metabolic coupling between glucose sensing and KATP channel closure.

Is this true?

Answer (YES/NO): NO